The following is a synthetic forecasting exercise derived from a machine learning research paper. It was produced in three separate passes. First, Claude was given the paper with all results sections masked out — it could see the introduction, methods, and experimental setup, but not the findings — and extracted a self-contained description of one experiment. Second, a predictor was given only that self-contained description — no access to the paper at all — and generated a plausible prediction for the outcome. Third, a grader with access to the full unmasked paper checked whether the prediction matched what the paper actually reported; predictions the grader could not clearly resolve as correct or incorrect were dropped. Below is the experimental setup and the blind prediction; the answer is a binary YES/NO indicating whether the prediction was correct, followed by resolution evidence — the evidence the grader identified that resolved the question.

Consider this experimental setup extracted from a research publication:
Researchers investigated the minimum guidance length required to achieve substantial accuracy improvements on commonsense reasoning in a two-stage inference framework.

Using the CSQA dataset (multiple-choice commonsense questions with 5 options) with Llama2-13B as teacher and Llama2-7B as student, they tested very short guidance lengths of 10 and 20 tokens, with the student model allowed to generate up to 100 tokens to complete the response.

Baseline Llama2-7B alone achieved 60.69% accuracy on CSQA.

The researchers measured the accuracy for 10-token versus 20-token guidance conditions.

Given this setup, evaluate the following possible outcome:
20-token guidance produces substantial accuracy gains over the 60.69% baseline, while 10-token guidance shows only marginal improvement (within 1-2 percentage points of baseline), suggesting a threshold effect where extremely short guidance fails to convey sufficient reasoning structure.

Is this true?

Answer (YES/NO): YES